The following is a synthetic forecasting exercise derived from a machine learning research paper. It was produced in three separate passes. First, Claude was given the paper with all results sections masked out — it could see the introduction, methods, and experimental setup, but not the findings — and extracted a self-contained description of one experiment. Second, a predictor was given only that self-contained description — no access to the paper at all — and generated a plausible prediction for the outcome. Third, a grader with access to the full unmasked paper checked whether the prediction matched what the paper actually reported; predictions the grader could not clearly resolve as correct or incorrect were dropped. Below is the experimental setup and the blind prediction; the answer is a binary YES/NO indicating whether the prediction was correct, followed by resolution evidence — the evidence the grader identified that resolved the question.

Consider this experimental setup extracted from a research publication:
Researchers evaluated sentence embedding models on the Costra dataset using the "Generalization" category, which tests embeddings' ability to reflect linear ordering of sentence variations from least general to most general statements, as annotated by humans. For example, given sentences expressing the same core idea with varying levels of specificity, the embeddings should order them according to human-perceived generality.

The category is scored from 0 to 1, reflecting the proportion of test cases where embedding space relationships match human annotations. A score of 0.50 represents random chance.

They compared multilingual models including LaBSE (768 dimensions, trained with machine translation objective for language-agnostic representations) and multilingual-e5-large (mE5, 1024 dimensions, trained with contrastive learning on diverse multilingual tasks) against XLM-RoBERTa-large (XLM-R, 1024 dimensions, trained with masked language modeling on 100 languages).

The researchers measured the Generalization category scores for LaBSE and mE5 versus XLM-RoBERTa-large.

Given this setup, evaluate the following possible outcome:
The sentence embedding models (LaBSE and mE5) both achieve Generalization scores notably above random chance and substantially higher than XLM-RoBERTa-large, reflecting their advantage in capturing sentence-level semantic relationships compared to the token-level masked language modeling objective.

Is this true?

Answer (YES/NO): NO